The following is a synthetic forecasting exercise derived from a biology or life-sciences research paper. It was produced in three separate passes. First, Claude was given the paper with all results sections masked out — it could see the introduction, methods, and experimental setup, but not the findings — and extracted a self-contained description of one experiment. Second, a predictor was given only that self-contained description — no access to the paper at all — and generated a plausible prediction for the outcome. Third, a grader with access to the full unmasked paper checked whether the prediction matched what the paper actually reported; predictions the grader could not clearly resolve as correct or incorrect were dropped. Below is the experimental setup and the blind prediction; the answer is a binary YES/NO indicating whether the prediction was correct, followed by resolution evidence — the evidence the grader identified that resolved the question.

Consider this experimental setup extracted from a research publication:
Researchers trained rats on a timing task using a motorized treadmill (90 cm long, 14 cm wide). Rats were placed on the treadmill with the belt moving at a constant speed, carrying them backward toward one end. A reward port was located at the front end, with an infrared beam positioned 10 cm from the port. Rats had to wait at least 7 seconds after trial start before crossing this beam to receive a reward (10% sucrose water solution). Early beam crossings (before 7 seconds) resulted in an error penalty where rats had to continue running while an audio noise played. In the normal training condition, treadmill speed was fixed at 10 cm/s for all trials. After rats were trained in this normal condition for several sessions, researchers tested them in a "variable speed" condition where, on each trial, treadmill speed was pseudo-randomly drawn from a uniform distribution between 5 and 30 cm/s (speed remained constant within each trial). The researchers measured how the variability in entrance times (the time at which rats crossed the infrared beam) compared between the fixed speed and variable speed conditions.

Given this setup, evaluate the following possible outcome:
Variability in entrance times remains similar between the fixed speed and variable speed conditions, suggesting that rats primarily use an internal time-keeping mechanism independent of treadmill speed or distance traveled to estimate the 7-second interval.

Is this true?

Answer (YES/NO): NO